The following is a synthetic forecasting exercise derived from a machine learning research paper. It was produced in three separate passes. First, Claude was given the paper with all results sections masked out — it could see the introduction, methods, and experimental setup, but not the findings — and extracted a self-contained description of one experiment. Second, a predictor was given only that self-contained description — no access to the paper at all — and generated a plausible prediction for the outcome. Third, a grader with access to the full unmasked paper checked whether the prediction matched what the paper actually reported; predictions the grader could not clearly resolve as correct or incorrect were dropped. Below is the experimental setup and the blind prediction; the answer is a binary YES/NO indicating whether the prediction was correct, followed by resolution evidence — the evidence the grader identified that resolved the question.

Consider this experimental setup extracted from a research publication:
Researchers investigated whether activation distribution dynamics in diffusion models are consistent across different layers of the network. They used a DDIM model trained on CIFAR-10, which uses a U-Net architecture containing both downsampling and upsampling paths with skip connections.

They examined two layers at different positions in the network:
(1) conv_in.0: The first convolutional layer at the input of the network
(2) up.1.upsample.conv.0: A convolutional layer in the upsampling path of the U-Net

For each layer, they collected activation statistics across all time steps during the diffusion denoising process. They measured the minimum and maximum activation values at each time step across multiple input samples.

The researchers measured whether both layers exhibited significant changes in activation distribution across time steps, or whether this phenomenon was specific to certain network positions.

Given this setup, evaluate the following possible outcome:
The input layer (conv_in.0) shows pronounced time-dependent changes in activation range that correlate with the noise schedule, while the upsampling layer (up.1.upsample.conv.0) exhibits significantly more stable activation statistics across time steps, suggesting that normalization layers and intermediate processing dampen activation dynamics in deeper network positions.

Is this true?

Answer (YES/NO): NO